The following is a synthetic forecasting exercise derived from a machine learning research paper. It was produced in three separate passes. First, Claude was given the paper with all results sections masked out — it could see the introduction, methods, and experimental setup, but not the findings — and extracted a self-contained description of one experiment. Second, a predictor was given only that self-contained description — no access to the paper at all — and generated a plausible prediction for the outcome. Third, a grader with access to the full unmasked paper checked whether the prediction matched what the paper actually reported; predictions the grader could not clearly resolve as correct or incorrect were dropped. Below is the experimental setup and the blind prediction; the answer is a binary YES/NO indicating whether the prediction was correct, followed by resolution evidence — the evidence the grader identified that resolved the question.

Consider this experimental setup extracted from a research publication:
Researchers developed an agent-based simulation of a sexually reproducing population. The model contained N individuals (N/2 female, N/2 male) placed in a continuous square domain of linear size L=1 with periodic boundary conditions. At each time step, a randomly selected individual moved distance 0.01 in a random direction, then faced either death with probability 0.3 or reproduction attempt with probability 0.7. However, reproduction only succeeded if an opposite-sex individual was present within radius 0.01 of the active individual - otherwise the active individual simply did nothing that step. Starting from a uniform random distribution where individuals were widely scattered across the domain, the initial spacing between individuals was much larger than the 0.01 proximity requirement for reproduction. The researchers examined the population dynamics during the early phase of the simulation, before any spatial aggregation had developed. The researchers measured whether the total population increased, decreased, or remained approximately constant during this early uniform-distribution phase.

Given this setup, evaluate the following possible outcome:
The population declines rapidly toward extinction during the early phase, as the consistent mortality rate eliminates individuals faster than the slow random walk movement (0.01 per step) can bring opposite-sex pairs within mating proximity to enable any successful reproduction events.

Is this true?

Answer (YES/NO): NO